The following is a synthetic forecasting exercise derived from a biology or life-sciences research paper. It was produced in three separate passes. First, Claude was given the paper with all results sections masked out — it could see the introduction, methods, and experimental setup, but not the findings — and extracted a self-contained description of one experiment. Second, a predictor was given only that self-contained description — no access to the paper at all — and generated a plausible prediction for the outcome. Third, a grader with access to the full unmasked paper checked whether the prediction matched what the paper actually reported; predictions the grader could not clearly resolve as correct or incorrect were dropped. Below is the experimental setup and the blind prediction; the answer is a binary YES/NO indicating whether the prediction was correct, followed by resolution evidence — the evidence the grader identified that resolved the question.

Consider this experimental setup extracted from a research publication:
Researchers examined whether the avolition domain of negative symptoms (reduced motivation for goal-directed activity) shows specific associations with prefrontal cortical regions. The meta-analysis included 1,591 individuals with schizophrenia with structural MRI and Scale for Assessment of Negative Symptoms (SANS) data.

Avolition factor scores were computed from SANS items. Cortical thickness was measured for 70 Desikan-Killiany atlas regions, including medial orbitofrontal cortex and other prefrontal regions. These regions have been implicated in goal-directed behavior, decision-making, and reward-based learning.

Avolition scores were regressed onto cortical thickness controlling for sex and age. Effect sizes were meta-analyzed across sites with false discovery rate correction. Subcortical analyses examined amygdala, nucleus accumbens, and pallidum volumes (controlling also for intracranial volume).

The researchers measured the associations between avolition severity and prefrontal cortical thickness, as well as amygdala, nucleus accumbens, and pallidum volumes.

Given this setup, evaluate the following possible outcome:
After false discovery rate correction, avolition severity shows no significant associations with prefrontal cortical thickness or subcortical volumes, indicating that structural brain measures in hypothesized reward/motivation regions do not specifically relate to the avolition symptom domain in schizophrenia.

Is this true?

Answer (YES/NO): NO